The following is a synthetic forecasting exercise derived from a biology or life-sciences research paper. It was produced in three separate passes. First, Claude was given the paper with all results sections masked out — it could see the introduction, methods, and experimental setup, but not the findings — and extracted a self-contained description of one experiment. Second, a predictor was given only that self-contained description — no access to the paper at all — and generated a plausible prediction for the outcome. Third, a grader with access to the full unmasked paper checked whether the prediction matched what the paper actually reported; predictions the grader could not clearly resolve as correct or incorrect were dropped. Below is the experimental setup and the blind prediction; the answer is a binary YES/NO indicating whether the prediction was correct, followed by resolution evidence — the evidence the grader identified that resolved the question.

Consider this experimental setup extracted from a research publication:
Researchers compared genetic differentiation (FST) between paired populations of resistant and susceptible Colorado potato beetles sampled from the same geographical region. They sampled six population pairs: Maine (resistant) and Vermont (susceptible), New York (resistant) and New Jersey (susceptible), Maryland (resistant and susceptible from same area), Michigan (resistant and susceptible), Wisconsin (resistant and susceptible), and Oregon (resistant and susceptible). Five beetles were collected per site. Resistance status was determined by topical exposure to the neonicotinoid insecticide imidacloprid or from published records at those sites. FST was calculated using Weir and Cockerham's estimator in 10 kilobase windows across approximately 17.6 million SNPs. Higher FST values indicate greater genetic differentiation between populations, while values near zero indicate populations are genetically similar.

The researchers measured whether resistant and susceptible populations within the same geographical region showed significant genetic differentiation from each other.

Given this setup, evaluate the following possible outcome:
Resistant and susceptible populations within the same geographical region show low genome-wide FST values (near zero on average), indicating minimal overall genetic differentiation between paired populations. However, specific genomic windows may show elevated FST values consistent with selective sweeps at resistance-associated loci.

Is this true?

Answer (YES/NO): NO